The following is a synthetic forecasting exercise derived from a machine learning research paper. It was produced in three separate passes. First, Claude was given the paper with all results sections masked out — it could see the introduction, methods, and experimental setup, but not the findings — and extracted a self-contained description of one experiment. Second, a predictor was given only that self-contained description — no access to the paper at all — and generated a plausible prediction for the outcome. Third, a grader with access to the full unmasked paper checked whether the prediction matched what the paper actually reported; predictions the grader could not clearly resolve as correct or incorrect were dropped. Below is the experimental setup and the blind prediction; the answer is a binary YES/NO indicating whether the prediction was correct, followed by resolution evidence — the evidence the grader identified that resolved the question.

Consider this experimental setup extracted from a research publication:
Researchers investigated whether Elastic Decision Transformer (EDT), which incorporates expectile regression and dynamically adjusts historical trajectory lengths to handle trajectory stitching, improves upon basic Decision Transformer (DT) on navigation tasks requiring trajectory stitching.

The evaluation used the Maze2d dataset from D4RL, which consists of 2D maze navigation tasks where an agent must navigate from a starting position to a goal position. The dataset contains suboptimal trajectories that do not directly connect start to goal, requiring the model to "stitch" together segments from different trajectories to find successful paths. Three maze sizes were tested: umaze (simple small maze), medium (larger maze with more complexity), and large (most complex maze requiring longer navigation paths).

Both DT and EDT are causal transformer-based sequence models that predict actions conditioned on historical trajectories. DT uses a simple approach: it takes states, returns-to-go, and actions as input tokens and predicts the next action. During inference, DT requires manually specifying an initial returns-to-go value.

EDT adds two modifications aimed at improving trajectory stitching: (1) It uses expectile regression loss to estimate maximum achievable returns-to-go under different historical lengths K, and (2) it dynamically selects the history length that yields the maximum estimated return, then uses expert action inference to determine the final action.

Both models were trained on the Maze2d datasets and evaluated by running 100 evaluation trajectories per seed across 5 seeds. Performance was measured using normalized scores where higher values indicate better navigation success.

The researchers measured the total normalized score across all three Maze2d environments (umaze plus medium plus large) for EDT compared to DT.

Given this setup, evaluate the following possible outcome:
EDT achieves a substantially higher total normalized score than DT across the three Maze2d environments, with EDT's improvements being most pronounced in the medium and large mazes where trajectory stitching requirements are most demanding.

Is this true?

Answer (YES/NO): NO